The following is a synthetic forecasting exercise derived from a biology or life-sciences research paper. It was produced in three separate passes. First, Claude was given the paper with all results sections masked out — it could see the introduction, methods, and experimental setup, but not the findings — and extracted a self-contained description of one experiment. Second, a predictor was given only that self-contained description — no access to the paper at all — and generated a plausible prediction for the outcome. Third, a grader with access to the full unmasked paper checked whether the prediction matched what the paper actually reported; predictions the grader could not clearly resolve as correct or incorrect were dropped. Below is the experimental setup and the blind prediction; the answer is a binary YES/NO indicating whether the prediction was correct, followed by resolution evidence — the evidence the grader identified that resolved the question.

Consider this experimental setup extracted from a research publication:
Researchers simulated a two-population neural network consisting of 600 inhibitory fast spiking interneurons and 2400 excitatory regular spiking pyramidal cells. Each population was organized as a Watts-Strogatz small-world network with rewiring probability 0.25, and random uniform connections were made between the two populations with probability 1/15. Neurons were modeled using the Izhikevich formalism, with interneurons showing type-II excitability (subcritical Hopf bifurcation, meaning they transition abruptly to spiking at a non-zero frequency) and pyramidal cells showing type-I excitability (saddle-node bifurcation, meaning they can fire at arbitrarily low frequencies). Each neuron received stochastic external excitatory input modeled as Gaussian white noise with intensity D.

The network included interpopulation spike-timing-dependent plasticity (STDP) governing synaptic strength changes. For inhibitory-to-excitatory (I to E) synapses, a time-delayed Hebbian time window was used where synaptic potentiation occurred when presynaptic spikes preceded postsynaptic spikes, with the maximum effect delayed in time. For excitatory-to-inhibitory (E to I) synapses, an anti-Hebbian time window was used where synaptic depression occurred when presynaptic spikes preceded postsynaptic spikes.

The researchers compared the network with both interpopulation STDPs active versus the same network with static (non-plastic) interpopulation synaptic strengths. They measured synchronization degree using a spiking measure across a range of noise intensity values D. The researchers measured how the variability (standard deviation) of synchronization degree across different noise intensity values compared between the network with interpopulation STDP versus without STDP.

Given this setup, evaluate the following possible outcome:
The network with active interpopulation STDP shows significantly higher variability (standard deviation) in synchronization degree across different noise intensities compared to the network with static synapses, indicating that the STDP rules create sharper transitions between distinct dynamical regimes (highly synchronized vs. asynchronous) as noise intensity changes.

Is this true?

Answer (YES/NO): NO